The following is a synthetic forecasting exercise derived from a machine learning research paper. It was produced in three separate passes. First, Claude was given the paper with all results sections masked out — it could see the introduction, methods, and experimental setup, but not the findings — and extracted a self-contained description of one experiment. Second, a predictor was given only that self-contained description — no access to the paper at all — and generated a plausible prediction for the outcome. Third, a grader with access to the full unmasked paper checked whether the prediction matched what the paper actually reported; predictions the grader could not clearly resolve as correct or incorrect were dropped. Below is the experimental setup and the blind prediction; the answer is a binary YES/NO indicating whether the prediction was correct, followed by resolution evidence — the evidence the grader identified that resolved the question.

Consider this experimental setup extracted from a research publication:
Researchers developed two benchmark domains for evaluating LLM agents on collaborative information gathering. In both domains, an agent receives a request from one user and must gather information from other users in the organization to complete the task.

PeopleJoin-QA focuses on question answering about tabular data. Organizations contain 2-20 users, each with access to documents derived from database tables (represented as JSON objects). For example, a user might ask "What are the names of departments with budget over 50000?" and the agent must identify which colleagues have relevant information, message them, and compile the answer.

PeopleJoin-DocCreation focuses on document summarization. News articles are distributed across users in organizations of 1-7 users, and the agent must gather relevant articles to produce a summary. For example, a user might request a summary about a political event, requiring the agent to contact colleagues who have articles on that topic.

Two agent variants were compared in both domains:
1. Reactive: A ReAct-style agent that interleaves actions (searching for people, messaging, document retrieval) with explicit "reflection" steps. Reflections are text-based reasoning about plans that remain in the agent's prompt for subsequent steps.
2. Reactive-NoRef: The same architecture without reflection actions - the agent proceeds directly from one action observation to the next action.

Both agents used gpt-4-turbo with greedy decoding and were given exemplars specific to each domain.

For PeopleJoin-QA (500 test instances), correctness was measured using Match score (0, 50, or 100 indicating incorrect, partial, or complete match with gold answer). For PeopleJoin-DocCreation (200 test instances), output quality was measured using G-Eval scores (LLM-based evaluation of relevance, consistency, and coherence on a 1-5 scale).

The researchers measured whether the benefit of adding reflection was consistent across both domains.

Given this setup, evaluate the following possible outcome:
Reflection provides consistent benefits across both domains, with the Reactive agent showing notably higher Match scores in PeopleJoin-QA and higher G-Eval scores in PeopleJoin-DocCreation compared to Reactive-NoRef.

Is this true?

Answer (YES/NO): NO